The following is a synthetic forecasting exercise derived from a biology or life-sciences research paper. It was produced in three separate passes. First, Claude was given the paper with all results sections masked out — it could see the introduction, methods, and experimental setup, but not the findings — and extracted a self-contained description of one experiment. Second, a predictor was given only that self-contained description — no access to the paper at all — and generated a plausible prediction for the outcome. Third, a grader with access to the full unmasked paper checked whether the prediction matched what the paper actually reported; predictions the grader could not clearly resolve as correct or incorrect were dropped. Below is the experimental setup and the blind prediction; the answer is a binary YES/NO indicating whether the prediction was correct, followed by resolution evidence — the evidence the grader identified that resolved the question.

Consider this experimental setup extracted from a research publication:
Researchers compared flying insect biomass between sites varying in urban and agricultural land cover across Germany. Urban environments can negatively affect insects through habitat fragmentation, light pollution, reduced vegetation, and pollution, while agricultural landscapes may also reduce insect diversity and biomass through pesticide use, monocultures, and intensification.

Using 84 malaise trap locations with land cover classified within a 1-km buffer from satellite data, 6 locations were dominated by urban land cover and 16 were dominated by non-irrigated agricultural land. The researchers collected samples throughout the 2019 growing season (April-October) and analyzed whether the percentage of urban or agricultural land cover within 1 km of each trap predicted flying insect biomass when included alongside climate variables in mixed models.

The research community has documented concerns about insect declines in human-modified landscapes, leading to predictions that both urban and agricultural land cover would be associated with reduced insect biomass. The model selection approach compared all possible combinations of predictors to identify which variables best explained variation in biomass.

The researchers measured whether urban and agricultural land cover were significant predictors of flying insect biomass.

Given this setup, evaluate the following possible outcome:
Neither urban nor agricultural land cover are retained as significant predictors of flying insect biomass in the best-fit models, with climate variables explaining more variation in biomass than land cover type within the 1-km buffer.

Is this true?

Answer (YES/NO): NO